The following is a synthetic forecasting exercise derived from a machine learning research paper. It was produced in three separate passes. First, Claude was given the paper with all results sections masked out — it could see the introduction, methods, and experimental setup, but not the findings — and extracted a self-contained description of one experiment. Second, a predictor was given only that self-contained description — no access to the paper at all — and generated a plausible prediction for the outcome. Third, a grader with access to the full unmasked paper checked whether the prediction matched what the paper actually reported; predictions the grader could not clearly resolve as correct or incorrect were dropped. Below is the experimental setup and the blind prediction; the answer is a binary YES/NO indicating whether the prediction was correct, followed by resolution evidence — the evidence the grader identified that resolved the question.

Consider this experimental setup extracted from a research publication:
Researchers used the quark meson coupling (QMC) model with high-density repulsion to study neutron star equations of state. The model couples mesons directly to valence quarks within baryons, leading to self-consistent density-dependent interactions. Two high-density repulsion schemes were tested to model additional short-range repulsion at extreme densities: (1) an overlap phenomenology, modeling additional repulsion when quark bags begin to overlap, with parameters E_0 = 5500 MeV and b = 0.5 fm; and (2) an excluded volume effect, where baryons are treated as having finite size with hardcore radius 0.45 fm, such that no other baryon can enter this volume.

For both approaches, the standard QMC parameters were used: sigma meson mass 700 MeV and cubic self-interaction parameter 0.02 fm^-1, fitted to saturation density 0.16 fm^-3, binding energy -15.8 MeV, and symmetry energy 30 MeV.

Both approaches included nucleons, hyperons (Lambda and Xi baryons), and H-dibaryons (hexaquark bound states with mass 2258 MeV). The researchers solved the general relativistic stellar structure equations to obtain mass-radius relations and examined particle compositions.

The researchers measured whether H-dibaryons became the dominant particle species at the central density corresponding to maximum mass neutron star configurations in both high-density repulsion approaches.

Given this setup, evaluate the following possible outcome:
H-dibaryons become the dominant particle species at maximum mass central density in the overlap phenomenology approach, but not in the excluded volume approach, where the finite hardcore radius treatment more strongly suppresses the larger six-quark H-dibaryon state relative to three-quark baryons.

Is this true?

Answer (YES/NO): NO